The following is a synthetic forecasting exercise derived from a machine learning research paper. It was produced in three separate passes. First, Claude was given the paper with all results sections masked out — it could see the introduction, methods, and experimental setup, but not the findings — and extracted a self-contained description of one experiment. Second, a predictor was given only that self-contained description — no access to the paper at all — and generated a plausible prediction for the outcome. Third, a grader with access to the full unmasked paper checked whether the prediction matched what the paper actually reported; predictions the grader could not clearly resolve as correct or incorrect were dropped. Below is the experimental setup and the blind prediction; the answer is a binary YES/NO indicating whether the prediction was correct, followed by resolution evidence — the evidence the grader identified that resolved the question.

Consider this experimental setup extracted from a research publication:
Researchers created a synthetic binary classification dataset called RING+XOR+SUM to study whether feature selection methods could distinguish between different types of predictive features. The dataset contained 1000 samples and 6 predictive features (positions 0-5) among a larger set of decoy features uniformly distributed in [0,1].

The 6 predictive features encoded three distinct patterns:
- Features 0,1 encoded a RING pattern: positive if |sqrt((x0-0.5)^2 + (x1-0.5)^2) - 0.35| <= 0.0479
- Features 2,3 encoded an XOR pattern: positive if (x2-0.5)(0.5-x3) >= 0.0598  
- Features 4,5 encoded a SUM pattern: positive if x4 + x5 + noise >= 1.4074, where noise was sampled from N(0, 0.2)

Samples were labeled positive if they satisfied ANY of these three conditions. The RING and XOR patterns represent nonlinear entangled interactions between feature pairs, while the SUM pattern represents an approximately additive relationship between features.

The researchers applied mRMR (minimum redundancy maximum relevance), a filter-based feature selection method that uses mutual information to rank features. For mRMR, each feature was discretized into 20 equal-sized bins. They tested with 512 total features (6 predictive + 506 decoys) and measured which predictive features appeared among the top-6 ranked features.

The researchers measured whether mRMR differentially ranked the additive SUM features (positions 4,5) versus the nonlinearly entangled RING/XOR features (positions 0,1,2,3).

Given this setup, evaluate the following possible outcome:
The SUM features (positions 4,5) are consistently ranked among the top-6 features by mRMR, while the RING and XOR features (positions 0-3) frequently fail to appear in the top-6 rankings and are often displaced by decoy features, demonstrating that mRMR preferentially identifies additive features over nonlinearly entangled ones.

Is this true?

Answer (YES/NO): NO